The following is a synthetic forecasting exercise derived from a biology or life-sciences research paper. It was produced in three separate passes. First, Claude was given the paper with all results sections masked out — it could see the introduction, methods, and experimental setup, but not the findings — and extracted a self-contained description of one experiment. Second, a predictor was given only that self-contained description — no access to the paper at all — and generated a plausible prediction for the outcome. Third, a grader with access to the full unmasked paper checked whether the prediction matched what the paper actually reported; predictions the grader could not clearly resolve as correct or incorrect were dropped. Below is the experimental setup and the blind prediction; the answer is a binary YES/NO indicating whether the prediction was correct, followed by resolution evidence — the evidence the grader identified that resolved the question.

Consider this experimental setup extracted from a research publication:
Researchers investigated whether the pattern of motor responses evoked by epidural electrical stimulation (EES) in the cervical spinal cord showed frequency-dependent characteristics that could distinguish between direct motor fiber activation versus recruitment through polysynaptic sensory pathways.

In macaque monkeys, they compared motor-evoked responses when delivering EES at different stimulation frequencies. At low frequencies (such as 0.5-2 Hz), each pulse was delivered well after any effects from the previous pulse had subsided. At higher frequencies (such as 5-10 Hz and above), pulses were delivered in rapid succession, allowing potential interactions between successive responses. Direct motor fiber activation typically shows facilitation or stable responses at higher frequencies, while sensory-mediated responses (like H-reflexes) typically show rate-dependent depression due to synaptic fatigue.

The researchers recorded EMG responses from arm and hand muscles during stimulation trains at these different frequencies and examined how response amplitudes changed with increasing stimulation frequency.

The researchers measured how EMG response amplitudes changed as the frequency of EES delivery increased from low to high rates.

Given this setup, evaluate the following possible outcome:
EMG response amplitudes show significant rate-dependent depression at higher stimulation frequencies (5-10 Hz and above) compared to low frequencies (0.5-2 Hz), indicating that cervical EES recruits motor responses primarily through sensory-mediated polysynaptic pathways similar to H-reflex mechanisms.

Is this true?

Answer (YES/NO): YES